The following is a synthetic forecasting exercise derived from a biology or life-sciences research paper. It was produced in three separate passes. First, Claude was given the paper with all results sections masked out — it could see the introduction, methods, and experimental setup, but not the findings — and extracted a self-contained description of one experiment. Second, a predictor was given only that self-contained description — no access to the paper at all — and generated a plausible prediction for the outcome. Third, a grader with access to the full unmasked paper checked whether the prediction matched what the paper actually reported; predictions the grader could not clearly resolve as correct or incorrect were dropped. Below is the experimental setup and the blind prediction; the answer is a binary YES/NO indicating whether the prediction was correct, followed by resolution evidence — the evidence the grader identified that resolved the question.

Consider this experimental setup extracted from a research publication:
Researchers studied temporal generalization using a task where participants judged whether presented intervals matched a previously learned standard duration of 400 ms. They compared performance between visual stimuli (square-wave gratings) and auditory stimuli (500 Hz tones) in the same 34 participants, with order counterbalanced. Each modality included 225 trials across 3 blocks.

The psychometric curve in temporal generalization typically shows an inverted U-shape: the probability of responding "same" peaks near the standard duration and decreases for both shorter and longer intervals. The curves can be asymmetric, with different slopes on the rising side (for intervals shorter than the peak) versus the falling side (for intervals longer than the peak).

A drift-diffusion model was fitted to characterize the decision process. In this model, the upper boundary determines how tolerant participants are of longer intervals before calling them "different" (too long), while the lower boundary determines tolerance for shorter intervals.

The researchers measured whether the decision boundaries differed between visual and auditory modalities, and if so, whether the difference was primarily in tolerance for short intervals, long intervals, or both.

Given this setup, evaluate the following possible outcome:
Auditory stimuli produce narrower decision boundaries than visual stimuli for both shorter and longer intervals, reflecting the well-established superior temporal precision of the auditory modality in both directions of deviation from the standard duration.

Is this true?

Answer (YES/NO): NO